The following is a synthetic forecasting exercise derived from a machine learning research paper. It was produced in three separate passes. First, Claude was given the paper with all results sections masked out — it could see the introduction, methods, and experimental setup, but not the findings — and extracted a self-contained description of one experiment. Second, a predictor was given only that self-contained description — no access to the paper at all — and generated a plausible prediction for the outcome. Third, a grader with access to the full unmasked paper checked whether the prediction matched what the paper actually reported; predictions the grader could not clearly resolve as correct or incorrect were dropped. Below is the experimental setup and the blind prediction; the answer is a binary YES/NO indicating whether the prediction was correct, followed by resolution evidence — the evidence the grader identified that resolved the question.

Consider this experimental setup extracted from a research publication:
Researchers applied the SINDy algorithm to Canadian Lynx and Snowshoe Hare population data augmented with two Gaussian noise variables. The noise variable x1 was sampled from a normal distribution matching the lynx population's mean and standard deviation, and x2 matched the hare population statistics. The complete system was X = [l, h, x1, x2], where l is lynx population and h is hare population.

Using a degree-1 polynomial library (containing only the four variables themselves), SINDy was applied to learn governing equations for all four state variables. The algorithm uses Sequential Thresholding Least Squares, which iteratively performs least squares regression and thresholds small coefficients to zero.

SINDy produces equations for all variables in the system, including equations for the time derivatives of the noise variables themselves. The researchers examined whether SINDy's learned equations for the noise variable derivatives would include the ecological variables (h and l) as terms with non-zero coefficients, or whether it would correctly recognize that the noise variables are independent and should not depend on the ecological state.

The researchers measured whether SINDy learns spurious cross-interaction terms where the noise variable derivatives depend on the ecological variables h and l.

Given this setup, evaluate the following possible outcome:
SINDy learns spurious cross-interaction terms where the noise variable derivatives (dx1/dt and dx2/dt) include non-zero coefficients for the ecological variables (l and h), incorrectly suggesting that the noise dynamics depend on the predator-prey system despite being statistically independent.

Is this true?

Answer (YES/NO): YES